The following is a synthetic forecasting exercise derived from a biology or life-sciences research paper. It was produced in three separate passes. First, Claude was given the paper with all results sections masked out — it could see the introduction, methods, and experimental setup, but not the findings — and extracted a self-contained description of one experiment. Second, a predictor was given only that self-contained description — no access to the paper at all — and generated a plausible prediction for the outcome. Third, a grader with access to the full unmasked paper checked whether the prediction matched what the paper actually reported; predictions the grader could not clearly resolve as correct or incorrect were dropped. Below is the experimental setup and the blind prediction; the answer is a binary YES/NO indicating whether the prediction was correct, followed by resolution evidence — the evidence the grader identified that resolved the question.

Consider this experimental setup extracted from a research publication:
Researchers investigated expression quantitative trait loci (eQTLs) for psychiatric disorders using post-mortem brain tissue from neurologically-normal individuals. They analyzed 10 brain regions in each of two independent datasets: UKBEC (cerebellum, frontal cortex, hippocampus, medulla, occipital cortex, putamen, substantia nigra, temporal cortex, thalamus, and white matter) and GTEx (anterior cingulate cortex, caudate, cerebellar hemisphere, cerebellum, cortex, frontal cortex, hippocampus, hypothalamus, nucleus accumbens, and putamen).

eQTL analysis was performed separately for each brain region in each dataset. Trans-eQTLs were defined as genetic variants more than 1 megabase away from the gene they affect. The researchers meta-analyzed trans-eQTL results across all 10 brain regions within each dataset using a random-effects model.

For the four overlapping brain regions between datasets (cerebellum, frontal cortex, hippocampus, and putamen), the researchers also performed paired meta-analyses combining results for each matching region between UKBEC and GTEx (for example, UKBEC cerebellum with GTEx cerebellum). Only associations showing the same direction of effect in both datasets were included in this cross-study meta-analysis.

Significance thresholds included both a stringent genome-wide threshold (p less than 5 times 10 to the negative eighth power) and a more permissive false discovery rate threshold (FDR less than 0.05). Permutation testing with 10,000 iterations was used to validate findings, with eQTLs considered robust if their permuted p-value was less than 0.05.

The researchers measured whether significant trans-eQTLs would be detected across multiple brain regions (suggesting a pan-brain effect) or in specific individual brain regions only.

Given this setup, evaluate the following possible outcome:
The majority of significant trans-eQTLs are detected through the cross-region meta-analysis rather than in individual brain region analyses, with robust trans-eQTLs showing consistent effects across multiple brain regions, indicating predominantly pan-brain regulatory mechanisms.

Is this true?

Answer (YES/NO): NO